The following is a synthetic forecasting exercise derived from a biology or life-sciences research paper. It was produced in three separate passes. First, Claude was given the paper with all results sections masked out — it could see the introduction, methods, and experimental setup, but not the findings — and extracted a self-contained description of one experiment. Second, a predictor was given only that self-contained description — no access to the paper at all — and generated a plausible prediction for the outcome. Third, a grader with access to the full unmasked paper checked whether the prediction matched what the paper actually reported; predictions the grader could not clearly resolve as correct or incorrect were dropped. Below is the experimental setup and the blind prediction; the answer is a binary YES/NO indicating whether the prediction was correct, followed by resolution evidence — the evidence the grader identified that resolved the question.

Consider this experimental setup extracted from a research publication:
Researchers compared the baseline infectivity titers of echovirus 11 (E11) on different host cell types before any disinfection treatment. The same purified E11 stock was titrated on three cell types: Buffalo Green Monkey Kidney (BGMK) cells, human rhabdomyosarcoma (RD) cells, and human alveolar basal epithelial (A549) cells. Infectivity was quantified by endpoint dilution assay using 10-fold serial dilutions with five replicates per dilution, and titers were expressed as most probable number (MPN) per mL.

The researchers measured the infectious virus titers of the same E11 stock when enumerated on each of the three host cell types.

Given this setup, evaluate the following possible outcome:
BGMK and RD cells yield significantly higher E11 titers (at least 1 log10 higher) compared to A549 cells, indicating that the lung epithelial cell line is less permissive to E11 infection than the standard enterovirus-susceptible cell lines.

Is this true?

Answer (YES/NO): NO